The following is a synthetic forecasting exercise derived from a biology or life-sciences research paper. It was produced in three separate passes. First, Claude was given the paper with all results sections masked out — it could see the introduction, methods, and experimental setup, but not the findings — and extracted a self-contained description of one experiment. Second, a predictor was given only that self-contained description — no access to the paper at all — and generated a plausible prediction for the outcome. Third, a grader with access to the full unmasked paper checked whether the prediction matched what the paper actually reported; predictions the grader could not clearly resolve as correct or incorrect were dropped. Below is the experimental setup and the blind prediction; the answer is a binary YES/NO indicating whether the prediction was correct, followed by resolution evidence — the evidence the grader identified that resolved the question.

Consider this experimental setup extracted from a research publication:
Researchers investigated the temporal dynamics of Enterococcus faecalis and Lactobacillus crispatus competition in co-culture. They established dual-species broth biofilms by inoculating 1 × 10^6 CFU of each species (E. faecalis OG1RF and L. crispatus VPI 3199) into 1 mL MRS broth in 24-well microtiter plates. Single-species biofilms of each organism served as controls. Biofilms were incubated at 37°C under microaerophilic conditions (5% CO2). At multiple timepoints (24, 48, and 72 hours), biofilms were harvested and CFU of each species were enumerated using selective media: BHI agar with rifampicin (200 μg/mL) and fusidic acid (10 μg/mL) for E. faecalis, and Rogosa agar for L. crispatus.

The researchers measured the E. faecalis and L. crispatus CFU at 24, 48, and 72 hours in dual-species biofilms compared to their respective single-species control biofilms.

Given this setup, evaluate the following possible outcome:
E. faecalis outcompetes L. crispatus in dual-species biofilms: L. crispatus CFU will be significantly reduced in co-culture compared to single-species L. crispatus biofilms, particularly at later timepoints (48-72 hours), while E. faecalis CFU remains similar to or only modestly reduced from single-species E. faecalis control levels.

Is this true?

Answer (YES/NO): NO